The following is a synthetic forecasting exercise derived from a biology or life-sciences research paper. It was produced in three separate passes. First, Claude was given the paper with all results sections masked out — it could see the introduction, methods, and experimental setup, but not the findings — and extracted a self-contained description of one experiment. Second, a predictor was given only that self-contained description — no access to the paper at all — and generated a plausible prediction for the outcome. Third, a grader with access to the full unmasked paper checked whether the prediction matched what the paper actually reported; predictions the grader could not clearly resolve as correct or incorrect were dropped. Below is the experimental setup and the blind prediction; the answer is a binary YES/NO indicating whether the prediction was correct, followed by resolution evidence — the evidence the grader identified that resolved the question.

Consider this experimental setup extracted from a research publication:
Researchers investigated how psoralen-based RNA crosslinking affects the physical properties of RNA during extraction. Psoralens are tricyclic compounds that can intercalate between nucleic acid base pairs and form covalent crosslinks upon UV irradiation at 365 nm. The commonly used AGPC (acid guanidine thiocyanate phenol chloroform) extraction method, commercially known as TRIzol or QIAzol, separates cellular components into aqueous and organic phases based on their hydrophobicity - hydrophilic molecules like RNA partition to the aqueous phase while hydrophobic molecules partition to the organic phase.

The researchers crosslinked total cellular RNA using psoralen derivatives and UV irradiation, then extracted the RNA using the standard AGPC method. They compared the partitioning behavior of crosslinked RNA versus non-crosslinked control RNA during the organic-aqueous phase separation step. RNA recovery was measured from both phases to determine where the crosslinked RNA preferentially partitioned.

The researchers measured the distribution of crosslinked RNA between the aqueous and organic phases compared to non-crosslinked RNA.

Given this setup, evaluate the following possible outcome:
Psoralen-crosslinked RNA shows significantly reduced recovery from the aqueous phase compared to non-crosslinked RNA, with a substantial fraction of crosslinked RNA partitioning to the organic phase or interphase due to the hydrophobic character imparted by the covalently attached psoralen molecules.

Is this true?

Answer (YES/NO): YES